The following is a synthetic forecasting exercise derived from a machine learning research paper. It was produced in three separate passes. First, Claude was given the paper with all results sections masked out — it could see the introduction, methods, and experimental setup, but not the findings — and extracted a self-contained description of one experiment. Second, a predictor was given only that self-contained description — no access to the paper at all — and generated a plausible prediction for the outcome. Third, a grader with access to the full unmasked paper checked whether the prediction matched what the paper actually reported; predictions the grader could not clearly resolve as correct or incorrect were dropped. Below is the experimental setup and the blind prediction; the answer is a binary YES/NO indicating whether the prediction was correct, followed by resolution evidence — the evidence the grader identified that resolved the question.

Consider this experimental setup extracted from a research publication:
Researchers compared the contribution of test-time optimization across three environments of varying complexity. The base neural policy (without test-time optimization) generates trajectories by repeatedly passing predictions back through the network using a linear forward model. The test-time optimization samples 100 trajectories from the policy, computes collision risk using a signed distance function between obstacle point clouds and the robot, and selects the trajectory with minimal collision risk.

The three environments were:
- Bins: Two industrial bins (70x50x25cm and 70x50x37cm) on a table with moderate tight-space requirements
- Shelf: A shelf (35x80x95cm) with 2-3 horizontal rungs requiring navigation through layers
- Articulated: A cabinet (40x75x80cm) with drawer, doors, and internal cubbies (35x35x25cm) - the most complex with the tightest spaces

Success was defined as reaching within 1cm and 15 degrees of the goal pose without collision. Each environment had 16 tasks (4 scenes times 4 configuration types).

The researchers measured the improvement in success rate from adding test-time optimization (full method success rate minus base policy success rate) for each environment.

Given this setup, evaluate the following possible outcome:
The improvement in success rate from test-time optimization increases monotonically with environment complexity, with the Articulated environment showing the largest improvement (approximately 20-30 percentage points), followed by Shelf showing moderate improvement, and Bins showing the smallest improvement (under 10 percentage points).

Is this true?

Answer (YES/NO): NO